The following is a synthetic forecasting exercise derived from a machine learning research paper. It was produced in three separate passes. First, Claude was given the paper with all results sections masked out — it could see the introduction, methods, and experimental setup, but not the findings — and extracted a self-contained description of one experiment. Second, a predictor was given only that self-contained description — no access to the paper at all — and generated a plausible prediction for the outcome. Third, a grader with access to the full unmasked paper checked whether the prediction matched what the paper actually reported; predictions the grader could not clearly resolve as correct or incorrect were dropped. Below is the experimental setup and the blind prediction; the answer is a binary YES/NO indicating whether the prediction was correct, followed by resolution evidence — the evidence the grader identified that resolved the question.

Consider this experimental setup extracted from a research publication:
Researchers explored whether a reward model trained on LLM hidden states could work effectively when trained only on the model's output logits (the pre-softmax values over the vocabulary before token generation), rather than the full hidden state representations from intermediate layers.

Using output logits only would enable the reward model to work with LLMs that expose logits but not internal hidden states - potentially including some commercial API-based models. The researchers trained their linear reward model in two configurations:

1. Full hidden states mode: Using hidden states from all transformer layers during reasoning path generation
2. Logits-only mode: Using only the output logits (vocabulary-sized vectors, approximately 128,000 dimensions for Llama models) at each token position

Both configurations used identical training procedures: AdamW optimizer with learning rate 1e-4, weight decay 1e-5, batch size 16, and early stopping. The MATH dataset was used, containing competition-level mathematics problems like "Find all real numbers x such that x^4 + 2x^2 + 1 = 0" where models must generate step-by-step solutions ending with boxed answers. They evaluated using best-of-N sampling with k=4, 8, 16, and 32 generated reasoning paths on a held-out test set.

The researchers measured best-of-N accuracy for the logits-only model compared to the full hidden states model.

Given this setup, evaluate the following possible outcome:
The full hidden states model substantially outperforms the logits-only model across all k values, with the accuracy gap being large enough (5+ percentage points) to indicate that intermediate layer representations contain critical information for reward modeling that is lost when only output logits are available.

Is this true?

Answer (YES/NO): NO